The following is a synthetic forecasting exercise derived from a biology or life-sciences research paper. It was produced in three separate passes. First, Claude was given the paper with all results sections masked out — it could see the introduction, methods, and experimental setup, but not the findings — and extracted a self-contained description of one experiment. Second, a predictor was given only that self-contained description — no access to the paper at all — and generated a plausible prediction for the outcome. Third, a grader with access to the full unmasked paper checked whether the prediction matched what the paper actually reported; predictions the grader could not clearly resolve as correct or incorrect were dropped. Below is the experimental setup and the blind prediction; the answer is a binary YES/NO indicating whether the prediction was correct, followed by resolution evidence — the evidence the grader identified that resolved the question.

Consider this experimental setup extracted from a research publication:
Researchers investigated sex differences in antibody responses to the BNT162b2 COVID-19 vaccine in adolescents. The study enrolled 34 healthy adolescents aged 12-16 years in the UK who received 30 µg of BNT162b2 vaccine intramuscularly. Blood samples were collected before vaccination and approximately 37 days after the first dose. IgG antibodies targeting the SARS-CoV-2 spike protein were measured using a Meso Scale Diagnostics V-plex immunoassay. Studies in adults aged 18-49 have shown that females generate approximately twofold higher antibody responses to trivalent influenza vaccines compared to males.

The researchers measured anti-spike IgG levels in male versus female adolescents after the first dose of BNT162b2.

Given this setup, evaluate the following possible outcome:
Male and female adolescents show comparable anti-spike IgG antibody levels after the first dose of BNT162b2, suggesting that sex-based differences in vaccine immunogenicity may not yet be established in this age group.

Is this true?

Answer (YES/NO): NO